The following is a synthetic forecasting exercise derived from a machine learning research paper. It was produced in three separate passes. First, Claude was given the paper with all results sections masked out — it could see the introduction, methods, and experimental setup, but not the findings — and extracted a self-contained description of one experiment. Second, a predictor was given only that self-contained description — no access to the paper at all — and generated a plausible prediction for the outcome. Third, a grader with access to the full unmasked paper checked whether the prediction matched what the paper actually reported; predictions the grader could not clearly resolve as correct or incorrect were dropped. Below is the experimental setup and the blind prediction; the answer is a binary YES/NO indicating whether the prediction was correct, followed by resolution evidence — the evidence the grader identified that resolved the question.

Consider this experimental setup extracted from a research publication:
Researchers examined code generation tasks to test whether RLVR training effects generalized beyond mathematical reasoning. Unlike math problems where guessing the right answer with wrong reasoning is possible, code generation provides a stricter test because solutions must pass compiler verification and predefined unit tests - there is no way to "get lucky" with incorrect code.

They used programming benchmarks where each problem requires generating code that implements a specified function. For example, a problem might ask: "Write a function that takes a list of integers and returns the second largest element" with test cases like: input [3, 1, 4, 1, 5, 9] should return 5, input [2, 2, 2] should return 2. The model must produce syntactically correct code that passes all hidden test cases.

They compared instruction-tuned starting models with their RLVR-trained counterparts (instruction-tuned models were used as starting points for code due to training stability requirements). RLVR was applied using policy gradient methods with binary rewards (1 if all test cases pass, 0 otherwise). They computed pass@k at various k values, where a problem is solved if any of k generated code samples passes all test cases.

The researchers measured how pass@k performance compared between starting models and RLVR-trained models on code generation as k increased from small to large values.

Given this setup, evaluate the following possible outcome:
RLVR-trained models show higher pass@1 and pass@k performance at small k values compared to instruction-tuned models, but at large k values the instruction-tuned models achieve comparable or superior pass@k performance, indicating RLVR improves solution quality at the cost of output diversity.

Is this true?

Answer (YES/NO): YES